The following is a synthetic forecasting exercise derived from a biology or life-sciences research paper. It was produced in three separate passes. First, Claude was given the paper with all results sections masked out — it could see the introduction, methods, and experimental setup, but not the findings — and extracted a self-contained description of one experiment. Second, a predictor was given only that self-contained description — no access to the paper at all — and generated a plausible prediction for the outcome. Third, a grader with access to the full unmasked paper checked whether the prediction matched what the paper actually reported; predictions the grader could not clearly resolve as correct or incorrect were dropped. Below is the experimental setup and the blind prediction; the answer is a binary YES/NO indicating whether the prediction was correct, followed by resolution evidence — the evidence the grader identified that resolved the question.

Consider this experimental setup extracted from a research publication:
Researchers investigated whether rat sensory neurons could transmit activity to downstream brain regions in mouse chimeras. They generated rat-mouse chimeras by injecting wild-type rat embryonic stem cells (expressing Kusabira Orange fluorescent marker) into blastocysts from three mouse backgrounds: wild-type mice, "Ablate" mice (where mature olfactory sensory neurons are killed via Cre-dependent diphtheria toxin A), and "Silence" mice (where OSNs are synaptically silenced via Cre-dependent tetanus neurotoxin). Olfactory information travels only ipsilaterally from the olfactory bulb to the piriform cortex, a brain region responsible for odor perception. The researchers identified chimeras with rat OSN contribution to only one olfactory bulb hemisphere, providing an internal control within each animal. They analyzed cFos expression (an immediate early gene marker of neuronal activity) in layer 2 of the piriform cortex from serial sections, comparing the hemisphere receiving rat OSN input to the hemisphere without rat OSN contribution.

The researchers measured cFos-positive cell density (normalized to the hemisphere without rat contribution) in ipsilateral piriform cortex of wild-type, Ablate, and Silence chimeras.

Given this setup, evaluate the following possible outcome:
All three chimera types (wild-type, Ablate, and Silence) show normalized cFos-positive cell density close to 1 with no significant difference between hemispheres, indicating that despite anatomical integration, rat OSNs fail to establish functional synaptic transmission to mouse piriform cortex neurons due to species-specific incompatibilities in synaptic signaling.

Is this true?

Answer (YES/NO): NO